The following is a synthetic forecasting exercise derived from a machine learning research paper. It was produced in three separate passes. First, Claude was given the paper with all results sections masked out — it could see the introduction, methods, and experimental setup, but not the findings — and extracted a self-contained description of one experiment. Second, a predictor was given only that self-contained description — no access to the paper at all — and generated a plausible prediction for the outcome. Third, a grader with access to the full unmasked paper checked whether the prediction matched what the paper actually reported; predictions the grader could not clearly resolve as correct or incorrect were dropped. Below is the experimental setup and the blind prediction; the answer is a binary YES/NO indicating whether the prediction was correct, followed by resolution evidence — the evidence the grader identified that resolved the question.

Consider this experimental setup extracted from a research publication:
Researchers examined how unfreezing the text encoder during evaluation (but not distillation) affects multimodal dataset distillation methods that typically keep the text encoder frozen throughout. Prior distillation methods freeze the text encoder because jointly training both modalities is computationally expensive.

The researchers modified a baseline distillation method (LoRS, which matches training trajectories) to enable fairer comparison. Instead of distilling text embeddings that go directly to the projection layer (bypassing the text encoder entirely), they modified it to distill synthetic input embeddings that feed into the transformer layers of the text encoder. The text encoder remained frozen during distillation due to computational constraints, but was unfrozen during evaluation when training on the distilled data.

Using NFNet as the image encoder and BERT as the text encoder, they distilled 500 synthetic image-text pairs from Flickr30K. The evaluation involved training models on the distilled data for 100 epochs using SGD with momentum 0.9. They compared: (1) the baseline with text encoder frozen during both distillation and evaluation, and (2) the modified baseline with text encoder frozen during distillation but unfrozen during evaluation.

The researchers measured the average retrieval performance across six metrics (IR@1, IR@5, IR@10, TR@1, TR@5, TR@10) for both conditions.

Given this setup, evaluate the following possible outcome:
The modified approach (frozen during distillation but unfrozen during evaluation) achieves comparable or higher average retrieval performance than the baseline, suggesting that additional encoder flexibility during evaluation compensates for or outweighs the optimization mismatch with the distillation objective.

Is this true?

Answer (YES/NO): YES